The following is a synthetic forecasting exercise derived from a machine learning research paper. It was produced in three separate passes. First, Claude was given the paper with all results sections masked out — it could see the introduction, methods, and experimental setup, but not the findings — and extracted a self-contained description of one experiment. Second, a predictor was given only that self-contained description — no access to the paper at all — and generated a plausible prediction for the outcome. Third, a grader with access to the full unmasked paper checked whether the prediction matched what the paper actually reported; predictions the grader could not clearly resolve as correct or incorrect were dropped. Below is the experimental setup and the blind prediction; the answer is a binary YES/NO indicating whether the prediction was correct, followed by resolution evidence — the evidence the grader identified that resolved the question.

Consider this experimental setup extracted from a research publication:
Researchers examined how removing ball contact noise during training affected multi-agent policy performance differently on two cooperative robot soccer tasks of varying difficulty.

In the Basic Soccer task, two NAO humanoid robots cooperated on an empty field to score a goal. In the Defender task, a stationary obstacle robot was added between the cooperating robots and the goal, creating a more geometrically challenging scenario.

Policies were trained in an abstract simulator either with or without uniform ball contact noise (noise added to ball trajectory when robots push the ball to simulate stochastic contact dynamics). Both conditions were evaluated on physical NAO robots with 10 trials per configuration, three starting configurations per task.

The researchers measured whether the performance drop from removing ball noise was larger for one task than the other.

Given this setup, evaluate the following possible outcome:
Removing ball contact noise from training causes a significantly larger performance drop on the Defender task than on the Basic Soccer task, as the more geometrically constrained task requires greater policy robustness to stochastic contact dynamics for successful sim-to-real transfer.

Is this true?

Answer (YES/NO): NO